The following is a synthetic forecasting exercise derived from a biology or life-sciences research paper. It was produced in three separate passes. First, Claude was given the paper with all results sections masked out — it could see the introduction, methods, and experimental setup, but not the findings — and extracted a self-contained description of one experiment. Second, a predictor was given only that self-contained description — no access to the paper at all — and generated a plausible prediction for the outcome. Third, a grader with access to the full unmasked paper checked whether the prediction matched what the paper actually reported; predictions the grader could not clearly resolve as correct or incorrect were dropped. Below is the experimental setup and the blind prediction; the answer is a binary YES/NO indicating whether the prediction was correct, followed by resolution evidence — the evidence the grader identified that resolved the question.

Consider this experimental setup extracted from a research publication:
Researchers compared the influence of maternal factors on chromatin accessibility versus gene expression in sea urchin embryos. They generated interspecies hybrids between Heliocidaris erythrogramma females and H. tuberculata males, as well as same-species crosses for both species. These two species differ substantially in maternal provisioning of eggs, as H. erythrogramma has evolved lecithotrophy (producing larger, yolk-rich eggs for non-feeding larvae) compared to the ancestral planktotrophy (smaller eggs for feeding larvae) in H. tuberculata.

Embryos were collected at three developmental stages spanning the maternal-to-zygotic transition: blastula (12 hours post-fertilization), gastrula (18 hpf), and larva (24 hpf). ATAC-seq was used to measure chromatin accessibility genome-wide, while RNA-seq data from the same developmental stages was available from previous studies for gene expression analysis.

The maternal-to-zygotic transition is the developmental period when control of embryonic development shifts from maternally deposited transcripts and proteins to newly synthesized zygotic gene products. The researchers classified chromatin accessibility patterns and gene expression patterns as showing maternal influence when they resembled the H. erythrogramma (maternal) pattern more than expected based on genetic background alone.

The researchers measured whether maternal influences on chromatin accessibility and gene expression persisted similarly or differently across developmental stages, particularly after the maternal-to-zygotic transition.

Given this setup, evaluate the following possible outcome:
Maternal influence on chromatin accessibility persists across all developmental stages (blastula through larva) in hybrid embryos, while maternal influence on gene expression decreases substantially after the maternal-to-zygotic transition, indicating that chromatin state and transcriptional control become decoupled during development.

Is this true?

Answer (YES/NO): YES